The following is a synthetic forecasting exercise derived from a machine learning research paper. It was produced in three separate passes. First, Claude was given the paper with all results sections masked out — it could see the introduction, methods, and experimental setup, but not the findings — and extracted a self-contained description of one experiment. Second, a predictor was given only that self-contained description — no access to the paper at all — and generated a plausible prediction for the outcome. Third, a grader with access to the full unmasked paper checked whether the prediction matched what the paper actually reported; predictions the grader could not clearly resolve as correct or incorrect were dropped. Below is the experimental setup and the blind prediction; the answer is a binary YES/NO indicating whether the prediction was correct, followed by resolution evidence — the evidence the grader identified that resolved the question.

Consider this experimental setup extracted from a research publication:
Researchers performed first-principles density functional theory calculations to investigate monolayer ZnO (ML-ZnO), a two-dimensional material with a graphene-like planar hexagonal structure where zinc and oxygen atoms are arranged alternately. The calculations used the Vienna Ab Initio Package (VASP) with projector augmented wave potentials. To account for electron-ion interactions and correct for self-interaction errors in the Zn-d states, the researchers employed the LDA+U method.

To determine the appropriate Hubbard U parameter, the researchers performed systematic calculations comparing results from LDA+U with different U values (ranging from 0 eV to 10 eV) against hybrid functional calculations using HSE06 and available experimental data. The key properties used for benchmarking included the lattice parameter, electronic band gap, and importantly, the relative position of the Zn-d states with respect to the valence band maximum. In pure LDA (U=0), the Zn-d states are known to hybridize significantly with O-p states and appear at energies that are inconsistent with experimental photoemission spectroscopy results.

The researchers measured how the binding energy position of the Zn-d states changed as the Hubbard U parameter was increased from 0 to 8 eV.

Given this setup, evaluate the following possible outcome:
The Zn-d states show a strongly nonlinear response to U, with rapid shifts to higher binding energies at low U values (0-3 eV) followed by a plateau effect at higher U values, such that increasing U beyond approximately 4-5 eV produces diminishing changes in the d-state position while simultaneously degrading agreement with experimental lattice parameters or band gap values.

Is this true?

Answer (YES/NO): NO